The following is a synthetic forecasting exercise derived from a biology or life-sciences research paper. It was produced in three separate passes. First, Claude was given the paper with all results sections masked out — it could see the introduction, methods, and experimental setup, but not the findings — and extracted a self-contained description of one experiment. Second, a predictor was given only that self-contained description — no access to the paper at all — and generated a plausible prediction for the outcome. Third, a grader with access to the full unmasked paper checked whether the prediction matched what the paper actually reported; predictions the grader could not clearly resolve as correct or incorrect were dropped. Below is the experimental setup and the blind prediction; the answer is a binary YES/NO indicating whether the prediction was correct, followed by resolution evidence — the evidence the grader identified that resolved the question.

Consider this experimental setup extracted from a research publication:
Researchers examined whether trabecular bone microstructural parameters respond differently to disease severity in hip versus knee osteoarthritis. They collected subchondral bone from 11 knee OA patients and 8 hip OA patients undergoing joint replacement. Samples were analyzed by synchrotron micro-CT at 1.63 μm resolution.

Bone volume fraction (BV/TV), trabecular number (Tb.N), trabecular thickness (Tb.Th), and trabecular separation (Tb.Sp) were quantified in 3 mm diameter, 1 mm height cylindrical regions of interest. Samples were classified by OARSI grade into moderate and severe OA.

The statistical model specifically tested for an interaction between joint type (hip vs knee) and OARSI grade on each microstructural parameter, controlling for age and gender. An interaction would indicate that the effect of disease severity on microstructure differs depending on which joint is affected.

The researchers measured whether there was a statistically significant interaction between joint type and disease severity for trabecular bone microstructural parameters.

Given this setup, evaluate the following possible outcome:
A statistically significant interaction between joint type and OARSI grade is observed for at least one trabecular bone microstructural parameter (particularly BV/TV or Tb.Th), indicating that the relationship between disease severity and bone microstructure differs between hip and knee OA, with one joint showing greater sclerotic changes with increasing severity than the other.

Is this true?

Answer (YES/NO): NO